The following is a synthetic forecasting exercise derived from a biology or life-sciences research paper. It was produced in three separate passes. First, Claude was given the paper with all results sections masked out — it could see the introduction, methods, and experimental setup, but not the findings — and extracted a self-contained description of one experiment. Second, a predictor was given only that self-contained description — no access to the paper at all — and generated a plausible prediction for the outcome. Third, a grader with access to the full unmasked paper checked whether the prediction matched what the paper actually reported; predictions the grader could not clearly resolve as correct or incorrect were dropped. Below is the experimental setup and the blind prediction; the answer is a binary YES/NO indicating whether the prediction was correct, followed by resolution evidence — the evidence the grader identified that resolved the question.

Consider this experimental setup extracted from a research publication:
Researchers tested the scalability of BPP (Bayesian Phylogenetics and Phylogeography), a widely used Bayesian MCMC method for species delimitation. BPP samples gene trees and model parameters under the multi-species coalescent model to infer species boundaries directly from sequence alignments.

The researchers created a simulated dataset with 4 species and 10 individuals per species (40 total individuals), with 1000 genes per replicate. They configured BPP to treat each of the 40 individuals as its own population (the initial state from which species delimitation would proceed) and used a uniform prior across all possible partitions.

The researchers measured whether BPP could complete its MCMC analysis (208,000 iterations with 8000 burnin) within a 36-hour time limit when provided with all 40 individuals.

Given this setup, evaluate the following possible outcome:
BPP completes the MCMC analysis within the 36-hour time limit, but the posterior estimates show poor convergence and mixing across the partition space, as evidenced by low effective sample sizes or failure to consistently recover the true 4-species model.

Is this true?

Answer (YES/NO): NO